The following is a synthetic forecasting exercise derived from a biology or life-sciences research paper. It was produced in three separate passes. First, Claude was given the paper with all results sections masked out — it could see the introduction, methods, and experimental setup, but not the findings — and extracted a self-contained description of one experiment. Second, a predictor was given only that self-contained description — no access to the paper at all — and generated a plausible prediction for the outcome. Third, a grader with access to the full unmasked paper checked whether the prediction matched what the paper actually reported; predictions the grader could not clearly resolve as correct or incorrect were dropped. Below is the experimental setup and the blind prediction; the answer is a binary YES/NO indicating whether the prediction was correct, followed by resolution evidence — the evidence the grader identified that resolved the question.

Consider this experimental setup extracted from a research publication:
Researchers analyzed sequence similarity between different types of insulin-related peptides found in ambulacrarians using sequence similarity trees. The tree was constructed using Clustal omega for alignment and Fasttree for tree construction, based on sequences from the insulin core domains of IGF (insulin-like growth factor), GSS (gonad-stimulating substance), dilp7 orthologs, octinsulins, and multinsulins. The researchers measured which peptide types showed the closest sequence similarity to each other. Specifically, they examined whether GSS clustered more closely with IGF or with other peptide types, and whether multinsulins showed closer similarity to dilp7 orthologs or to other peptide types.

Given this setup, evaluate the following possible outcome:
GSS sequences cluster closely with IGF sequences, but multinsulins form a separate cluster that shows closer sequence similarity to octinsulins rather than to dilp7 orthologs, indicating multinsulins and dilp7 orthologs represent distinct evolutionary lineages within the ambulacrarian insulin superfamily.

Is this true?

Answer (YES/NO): NO